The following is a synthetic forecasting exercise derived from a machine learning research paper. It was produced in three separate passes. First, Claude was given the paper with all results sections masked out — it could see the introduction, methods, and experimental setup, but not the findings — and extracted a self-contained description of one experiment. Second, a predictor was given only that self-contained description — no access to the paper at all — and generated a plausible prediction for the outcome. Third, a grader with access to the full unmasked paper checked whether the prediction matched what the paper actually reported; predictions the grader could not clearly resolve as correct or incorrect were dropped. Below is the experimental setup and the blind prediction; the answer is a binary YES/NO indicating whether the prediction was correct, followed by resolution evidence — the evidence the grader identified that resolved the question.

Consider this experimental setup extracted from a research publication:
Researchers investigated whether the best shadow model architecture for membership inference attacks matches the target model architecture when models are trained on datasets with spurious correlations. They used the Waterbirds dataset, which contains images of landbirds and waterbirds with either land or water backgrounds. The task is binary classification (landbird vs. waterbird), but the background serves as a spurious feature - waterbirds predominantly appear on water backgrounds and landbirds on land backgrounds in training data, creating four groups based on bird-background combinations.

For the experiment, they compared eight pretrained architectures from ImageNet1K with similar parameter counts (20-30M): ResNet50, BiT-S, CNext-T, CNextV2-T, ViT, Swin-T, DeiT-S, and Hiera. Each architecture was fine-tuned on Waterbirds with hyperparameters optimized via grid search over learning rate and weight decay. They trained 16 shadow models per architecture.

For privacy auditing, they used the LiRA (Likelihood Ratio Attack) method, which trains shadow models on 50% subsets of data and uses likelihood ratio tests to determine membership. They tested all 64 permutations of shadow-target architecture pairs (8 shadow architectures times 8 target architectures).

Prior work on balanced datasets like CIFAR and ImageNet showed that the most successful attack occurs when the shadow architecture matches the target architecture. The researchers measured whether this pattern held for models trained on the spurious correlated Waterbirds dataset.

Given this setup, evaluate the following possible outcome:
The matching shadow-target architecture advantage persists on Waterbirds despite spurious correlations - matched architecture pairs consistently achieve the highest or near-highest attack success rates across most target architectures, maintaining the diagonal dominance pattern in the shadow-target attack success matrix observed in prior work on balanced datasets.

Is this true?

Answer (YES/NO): NO